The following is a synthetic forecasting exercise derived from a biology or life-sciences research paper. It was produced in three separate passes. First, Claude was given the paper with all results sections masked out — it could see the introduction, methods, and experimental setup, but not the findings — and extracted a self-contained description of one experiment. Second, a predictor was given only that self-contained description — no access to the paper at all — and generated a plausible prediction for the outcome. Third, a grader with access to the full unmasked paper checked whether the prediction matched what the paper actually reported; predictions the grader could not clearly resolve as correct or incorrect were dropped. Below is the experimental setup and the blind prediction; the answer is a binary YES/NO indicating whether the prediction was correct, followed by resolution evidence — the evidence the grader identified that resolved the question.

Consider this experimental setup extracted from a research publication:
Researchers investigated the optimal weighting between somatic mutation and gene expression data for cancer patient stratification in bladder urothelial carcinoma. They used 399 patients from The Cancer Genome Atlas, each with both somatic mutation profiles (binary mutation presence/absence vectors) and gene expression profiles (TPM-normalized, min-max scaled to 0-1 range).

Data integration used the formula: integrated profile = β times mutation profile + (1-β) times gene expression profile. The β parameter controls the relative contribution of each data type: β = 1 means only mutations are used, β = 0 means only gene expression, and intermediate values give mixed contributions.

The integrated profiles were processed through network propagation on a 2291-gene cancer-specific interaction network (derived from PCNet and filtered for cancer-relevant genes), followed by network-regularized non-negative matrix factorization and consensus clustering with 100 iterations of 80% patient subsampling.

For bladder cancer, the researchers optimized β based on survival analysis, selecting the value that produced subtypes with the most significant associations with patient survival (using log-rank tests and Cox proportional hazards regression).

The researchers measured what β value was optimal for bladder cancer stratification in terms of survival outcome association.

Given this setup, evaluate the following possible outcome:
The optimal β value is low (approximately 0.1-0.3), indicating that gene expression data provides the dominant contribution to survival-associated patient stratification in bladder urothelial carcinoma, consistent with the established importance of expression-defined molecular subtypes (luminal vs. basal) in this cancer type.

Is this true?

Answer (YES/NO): YES